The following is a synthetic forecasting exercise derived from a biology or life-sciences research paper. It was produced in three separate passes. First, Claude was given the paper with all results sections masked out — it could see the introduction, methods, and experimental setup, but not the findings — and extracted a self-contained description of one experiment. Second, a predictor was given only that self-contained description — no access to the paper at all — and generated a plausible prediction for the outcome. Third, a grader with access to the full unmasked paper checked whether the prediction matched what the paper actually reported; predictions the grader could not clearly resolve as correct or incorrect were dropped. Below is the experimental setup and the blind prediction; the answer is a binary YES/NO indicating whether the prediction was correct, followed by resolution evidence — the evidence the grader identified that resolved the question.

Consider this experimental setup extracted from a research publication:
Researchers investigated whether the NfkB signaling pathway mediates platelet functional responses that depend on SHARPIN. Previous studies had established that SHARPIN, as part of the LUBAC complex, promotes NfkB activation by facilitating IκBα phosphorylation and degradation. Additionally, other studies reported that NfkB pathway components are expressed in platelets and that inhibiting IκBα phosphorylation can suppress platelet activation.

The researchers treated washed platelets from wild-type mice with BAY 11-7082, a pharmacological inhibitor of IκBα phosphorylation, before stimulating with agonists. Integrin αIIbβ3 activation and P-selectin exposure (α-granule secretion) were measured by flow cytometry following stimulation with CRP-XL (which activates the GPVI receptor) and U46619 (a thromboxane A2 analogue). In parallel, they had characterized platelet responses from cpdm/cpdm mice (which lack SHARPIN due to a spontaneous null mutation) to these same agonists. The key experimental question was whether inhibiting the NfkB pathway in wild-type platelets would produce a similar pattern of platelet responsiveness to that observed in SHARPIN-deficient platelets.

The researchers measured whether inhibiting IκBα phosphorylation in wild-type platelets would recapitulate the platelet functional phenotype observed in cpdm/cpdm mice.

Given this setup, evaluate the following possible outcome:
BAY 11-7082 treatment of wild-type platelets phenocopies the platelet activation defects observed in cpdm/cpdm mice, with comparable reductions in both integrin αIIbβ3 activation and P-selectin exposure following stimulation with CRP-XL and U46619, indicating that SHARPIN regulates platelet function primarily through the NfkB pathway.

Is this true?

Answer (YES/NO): NO